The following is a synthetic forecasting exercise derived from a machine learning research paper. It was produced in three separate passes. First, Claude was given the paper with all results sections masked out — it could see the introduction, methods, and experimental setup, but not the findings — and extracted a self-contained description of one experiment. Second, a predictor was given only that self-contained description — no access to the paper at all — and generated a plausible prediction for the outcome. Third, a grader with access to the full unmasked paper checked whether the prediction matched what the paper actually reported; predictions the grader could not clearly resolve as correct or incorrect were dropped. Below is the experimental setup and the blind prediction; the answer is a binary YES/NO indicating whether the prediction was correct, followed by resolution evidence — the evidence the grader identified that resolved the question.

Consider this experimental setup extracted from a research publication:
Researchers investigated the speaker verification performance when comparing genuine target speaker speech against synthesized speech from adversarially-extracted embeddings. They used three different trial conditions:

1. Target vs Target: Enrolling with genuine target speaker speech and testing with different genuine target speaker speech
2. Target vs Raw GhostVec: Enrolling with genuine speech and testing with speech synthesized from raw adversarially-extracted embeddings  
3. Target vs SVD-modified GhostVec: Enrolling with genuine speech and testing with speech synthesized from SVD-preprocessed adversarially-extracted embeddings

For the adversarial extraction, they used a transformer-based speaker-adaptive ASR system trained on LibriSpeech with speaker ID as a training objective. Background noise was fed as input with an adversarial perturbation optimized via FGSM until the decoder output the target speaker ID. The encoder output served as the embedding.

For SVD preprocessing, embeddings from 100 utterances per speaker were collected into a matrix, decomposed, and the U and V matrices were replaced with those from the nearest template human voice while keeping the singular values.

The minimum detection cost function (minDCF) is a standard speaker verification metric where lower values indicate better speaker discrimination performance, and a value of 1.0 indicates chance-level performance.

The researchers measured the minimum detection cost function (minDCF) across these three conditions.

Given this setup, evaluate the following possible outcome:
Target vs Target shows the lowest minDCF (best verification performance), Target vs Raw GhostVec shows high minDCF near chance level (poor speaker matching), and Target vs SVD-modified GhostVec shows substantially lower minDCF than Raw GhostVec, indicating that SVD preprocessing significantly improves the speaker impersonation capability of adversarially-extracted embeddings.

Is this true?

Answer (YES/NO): YES